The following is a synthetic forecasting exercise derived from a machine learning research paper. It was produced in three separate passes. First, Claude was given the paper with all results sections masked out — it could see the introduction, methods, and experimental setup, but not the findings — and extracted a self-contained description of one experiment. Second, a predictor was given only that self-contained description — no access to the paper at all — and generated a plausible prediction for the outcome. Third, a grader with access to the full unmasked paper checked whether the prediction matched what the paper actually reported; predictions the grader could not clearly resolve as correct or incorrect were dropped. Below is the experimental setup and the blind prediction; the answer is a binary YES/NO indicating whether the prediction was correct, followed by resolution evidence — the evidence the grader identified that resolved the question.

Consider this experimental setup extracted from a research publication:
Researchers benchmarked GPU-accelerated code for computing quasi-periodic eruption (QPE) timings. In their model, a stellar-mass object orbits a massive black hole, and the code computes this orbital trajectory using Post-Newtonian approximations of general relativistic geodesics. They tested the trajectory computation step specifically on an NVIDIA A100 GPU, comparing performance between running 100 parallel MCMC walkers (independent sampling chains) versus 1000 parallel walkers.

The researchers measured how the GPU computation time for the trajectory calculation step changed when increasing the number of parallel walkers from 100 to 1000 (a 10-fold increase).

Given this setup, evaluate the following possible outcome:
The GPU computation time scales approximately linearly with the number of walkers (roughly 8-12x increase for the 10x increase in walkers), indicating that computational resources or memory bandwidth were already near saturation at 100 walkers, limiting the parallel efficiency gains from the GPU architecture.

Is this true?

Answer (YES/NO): NO